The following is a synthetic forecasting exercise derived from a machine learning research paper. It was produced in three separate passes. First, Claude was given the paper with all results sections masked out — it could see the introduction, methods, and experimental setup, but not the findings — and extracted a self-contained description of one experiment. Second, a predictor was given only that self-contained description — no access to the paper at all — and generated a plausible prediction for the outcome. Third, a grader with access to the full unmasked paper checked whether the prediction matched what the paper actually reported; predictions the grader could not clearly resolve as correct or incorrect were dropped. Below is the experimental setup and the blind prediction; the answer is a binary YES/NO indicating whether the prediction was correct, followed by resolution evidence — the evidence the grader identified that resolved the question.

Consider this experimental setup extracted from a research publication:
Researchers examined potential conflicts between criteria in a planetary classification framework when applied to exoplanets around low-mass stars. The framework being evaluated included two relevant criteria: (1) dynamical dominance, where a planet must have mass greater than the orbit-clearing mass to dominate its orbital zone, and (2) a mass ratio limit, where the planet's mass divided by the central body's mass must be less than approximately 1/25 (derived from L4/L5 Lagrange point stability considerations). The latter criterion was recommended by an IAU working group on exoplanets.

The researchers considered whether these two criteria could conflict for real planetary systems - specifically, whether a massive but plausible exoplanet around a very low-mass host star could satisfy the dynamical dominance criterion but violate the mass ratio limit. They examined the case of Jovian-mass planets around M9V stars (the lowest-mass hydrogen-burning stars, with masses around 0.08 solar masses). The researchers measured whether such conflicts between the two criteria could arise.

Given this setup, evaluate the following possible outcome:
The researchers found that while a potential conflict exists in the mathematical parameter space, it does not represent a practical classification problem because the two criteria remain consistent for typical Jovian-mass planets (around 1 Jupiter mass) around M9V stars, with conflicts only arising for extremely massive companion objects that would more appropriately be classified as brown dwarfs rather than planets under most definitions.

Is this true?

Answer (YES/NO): NO